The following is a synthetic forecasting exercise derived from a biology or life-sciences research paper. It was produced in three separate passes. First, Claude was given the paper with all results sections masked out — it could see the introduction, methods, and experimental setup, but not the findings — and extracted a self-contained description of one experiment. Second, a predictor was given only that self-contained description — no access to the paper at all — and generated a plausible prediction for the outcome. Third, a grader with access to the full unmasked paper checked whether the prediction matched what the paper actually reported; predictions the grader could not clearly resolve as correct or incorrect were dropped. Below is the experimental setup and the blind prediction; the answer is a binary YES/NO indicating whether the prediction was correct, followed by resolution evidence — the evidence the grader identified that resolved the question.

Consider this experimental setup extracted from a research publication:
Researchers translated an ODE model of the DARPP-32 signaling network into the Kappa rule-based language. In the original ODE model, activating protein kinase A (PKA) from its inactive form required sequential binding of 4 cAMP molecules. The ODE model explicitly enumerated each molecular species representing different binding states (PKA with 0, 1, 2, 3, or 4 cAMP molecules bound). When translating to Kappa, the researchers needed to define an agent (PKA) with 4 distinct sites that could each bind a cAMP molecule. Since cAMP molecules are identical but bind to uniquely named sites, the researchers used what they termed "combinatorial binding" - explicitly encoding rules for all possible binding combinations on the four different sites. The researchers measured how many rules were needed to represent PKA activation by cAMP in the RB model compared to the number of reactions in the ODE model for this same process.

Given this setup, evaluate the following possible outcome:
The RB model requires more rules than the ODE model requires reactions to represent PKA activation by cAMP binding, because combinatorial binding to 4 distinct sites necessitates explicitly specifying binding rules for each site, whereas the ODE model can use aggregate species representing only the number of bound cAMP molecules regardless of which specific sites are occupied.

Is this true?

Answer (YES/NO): YES